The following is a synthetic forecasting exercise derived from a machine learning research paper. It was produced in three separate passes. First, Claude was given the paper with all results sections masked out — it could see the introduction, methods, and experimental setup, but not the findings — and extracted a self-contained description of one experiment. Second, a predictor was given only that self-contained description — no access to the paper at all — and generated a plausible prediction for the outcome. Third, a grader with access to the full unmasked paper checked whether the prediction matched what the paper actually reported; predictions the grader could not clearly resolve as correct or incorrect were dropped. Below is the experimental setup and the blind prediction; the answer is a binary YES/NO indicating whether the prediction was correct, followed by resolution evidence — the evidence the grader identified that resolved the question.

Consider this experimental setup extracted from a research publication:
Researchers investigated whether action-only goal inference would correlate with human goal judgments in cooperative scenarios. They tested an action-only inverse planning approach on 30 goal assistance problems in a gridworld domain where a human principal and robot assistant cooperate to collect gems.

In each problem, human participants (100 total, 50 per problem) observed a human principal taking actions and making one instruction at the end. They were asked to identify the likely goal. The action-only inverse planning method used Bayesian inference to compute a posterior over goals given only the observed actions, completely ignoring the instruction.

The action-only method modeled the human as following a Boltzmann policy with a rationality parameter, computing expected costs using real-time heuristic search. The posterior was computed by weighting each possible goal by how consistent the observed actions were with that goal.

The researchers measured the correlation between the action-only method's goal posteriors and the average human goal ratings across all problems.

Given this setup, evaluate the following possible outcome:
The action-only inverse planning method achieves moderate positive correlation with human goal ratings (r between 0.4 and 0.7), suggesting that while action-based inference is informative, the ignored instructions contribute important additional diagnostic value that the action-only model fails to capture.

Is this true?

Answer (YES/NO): NO